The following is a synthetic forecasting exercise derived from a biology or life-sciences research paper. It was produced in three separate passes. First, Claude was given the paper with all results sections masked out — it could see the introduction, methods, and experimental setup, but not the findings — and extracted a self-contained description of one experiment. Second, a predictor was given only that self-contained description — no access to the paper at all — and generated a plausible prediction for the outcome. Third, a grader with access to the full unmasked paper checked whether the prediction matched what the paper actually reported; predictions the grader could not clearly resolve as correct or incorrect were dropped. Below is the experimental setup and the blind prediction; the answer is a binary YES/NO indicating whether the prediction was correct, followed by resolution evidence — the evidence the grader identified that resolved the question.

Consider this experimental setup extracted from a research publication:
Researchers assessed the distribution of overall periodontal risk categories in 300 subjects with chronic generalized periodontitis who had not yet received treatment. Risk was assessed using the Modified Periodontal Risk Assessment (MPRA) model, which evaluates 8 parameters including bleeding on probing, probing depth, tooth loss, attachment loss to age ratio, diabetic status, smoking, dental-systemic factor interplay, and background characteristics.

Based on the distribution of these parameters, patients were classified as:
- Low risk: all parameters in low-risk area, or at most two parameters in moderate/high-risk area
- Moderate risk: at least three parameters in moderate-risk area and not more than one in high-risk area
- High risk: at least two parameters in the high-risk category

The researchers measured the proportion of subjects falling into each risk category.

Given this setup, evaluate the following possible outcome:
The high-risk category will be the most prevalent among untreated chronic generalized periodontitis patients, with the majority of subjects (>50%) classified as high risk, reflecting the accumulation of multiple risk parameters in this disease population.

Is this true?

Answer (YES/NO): YES